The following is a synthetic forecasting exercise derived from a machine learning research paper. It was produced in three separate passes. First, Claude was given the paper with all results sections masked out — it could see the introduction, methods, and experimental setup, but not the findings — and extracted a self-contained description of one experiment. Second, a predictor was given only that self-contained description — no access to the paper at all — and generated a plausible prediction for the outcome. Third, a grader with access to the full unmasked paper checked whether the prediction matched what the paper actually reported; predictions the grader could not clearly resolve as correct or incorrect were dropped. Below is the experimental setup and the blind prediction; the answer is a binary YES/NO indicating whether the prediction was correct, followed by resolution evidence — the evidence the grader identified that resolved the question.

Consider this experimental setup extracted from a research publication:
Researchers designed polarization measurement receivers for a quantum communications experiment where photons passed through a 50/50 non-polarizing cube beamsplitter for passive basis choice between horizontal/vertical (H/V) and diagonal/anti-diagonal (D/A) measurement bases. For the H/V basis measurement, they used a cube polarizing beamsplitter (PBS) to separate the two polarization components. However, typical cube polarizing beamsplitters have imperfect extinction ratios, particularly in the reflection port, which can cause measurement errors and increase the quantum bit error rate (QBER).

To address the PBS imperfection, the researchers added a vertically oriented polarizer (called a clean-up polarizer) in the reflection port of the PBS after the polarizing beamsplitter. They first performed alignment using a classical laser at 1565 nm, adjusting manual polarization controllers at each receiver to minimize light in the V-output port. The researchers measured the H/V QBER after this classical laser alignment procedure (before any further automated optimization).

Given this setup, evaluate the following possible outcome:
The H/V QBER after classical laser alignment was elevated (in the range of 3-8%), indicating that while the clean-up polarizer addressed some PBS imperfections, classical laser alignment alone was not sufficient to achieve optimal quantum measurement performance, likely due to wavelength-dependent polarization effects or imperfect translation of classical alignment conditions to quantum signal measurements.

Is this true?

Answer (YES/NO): NO